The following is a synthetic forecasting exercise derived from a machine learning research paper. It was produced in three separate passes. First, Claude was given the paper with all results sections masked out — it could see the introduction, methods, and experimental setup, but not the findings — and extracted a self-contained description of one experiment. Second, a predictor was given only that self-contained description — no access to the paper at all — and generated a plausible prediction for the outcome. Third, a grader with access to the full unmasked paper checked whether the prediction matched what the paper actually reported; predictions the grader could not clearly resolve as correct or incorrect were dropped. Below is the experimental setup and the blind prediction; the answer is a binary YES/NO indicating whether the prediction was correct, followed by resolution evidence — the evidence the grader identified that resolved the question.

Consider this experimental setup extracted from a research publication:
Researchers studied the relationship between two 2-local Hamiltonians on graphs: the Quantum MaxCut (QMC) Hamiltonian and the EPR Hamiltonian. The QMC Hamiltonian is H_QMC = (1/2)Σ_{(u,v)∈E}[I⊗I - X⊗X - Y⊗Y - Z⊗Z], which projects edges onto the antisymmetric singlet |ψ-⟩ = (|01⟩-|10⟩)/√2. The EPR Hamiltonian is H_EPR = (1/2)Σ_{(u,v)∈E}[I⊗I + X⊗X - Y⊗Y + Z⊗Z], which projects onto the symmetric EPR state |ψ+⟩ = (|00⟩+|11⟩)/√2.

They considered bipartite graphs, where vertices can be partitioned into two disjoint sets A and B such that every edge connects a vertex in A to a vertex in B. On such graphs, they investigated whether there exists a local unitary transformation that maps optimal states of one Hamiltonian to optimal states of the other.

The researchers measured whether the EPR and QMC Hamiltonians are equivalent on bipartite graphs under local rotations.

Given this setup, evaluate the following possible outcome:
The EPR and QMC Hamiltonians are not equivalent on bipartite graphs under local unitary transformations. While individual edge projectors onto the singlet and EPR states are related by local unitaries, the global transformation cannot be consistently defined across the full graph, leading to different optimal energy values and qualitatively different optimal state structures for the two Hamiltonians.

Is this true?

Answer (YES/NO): NO